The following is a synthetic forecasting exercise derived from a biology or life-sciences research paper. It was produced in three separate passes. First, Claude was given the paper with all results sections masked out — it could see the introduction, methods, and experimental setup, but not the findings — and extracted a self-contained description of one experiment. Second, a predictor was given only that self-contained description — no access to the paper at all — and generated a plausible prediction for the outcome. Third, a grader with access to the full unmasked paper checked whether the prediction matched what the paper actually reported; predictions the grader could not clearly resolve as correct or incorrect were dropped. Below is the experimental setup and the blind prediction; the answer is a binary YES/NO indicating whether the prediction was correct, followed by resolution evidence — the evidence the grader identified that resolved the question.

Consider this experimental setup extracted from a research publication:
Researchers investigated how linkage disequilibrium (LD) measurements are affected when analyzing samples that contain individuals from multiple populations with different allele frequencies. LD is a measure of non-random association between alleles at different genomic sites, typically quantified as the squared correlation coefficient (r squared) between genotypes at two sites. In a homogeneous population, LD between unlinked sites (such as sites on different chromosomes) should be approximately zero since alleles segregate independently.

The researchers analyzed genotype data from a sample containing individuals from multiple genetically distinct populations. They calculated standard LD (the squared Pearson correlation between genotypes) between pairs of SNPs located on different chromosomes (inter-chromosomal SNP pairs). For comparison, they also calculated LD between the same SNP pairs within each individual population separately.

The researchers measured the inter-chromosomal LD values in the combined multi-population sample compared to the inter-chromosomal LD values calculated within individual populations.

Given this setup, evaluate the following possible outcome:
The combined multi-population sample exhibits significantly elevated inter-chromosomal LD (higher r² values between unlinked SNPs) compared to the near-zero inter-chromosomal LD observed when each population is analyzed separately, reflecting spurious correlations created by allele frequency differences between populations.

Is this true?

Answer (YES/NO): YES